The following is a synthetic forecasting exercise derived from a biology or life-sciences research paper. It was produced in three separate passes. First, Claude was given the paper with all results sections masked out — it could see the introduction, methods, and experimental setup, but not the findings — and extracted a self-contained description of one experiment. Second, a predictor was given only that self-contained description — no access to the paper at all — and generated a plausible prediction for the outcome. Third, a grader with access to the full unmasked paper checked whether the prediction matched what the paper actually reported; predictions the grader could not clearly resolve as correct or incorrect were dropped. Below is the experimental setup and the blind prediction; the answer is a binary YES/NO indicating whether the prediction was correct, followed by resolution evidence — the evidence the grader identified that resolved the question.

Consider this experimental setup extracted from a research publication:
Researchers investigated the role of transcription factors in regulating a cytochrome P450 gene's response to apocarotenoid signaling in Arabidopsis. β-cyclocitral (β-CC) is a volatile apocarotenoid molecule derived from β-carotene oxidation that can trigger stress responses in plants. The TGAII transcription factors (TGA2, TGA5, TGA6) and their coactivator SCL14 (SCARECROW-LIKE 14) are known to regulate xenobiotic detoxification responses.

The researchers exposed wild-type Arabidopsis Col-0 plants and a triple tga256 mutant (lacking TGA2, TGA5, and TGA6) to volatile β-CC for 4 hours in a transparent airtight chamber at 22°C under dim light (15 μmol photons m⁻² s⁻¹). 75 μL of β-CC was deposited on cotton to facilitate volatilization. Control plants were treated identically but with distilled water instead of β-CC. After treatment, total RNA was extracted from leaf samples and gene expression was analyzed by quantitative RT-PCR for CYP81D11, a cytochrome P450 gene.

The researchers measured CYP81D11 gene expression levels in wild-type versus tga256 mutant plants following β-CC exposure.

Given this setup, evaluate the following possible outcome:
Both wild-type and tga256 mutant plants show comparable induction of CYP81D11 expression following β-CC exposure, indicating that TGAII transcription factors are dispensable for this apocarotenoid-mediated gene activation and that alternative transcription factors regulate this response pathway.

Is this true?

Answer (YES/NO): NO